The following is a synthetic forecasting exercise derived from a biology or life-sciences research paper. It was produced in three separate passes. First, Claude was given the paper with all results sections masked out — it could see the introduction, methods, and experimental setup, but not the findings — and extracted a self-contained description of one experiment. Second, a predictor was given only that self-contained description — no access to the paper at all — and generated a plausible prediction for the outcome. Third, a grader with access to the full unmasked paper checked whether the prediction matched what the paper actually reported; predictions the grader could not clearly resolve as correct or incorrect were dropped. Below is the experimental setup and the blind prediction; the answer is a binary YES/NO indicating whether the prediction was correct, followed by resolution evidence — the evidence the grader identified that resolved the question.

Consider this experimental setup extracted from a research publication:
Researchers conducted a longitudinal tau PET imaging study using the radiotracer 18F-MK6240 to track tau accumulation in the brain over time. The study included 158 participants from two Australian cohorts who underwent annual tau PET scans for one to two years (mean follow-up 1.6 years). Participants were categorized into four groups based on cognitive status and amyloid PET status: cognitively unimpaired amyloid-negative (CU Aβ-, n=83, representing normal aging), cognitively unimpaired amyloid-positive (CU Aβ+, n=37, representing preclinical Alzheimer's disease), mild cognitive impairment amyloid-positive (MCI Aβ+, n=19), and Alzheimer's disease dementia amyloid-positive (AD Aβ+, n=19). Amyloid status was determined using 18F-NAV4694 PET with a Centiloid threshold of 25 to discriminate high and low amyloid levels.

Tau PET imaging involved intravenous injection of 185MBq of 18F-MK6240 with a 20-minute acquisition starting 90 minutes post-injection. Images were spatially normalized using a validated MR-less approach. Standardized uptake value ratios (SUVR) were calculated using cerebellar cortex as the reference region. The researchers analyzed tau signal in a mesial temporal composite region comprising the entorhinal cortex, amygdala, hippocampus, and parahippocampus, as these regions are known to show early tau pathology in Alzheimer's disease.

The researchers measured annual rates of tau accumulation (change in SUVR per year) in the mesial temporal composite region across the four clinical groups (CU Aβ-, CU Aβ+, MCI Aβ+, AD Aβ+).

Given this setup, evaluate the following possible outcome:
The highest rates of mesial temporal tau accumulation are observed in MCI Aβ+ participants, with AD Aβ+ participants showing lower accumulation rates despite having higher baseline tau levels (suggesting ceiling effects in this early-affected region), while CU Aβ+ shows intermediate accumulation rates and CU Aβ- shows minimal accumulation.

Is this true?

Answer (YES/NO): NO